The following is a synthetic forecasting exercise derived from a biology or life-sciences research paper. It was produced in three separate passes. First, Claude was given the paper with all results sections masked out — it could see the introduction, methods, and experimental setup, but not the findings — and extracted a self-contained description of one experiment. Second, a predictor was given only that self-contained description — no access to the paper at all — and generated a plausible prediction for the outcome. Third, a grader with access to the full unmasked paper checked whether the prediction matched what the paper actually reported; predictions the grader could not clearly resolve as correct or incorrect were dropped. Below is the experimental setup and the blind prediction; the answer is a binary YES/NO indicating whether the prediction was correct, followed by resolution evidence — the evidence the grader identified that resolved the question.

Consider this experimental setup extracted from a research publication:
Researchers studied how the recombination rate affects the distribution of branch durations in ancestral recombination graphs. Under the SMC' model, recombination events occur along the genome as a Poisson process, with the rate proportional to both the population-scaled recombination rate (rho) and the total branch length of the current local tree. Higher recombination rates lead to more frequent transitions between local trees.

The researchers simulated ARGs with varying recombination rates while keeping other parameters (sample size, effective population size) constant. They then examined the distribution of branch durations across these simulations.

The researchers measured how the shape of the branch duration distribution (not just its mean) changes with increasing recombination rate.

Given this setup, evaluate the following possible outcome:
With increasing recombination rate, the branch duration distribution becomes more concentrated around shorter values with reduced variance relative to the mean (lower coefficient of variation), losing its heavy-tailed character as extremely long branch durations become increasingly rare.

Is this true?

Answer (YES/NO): NO